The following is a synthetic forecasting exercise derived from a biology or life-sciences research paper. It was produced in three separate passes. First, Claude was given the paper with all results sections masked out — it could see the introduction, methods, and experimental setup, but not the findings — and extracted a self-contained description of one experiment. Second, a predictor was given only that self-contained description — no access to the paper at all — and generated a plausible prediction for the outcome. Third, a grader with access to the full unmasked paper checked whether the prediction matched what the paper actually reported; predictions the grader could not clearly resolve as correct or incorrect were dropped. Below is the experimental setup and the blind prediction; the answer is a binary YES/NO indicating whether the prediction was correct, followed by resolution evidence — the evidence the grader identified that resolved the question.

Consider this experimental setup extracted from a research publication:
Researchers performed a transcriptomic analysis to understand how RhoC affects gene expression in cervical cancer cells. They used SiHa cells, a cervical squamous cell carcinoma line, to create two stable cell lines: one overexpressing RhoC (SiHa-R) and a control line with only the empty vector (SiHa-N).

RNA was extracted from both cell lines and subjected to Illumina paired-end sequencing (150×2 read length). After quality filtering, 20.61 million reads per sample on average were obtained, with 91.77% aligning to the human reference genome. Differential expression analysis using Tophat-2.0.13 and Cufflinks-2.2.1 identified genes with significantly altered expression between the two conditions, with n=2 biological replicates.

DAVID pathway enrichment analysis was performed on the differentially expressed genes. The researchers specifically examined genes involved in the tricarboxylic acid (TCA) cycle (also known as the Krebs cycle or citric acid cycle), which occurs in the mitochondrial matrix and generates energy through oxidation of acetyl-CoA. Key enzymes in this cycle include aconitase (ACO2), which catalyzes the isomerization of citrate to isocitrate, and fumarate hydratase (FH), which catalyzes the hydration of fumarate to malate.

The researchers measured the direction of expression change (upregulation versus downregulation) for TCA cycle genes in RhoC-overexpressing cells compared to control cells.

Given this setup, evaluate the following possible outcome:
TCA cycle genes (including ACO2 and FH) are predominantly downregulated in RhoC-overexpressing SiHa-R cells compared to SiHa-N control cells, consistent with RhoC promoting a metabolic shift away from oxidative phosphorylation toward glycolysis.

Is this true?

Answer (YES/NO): NO